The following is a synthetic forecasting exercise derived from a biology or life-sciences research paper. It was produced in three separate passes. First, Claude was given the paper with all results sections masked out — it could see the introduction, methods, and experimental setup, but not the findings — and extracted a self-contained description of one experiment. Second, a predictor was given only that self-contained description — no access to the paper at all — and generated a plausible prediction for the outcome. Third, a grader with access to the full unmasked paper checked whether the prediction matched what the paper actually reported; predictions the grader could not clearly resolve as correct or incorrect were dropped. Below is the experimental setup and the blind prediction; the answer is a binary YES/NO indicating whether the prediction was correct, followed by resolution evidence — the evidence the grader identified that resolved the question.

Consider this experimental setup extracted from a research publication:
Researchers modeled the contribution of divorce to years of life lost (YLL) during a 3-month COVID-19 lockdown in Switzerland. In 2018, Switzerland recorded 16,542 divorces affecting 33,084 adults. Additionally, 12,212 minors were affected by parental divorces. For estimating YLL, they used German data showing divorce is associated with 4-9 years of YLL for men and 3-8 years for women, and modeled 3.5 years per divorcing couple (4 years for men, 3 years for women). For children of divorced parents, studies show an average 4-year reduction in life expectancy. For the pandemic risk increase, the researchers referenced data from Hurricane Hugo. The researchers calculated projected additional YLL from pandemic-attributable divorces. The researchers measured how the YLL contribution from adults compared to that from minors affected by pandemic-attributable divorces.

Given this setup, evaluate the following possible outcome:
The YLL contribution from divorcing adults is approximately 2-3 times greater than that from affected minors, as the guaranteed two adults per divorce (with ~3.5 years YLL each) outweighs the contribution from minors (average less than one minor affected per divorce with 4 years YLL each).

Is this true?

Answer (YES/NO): YES